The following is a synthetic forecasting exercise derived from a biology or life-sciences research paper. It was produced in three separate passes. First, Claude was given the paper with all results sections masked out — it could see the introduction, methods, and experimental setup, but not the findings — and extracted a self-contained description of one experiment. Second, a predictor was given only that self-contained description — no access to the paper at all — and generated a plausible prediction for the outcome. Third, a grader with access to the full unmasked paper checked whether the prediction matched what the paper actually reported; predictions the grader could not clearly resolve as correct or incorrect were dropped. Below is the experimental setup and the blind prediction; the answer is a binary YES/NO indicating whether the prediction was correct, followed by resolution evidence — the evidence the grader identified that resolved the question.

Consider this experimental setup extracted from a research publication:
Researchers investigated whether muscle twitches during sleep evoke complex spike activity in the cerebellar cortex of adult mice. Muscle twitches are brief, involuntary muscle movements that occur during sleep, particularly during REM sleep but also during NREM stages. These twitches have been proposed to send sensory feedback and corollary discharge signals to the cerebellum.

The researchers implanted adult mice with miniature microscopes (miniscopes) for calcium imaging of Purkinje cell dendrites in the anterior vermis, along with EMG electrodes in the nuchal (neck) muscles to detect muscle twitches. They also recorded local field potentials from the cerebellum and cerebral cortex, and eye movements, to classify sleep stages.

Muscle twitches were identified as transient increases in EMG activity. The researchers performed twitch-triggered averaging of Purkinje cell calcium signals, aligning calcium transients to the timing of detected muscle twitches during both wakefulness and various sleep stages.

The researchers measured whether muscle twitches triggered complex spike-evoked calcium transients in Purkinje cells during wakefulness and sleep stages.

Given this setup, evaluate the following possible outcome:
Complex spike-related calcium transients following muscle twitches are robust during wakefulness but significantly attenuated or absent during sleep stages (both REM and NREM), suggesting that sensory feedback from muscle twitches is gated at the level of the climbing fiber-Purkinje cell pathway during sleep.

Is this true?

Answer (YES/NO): NO